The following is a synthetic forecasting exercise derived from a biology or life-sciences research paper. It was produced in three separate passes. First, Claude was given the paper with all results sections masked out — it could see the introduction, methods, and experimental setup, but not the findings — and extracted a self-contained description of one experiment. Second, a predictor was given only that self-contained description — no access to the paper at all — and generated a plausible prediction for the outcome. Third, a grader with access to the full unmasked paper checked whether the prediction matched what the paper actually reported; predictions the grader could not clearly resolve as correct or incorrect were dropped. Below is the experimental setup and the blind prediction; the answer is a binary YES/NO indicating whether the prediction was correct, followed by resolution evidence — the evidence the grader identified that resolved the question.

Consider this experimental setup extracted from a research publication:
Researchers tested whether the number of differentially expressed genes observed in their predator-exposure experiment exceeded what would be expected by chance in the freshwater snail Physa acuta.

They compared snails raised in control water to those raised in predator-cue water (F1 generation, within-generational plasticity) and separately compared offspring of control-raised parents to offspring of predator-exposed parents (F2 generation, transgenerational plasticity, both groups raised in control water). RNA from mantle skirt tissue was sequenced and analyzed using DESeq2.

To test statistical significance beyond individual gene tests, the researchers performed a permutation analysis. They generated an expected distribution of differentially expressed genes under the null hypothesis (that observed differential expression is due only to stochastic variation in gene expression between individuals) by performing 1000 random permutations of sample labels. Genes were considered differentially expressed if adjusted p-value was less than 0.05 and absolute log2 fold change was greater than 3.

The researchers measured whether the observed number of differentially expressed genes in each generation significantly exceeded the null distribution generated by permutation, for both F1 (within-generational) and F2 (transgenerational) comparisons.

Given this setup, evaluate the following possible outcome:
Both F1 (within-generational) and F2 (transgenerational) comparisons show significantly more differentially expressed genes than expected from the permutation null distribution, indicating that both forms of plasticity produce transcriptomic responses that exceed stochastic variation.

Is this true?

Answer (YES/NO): YES